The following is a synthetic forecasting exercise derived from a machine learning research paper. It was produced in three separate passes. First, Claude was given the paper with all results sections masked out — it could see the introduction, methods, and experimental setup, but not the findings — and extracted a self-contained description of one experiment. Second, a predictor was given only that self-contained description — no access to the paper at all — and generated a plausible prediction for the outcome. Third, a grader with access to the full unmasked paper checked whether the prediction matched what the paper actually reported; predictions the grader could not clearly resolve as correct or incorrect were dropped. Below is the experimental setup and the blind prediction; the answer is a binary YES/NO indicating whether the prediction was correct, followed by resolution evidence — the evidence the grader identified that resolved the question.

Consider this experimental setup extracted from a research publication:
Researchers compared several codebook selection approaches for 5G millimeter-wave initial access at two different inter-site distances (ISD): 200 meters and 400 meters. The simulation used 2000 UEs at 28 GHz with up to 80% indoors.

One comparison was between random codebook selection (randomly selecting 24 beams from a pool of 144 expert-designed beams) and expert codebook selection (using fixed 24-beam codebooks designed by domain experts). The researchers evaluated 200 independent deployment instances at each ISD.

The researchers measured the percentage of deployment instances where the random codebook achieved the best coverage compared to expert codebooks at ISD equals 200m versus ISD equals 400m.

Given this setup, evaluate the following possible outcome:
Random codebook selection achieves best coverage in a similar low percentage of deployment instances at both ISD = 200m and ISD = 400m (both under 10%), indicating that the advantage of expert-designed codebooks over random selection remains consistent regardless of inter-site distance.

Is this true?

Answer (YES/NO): NO